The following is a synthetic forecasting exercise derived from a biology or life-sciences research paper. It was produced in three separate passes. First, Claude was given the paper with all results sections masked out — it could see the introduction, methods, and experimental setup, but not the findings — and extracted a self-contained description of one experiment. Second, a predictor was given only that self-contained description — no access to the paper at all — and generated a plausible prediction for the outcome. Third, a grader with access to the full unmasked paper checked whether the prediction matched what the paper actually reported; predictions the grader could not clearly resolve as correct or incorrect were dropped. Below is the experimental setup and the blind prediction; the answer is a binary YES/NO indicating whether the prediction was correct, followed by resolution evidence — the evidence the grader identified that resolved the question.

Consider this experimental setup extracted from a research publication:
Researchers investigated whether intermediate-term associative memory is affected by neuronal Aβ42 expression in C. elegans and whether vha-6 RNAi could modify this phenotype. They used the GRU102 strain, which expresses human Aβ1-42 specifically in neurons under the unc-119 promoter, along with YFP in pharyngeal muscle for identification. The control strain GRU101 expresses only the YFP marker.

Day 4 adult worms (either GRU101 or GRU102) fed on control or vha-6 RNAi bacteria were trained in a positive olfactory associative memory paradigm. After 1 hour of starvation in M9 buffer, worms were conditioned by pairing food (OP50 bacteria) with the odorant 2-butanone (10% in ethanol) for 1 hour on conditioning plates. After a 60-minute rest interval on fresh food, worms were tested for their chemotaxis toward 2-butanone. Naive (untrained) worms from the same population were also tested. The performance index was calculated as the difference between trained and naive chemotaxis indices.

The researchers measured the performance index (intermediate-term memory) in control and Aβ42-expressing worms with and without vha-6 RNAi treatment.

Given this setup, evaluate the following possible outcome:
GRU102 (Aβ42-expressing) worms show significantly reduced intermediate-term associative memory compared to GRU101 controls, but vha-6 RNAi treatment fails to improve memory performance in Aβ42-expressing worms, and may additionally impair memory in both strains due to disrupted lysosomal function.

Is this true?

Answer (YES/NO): NO